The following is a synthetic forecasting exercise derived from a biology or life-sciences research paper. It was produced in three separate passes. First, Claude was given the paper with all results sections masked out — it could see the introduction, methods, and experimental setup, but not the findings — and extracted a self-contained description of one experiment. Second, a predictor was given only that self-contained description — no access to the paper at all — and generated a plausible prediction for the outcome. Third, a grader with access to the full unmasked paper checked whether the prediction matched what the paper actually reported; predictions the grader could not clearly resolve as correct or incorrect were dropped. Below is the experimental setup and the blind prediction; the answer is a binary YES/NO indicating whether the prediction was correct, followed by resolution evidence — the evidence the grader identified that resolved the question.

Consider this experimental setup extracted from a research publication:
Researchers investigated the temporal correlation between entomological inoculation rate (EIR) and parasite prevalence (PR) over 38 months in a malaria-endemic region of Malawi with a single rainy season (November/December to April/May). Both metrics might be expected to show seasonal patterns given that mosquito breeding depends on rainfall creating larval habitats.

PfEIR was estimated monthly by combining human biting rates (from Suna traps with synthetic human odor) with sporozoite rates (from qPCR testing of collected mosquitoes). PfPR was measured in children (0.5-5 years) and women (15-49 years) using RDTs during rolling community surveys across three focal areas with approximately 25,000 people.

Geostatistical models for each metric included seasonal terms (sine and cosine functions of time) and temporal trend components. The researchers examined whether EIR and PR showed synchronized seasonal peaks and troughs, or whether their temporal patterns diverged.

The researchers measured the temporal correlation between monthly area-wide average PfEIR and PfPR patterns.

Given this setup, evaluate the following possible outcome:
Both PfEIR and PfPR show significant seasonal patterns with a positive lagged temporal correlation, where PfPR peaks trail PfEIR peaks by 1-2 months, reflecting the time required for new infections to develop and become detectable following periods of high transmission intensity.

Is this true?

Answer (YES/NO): YES